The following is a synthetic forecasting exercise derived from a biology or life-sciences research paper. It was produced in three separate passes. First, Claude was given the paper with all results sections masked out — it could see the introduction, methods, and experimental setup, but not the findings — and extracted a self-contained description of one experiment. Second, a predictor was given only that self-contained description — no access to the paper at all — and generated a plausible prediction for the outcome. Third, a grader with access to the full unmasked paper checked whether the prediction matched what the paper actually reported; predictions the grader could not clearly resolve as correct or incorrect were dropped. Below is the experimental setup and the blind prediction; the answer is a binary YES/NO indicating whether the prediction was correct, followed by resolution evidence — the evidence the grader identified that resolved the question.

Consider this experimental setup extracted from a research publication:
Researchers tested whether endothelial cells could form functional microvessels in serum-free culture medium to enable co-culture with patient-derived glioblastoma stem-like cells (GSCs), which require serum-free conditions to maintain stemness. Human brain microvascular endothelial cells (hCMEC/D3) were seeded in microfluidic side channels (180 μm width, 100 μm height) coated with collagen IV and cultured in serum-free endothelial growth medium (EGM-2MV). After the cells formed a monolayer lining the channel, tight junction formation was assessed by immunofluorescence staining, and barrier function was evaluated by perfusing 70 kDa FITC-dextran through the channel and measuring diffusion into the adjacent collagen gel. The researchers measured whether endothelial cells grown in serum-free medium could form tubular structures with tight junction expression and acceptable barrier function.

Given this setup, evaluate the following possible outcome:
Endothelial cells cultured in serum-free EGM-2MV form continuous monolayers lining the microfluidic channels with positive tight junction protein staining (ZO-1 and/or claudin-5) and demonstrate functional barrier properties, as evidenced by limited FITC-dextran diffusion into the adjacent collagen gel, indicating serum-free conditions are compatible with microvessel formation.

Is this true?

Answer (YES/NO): YES